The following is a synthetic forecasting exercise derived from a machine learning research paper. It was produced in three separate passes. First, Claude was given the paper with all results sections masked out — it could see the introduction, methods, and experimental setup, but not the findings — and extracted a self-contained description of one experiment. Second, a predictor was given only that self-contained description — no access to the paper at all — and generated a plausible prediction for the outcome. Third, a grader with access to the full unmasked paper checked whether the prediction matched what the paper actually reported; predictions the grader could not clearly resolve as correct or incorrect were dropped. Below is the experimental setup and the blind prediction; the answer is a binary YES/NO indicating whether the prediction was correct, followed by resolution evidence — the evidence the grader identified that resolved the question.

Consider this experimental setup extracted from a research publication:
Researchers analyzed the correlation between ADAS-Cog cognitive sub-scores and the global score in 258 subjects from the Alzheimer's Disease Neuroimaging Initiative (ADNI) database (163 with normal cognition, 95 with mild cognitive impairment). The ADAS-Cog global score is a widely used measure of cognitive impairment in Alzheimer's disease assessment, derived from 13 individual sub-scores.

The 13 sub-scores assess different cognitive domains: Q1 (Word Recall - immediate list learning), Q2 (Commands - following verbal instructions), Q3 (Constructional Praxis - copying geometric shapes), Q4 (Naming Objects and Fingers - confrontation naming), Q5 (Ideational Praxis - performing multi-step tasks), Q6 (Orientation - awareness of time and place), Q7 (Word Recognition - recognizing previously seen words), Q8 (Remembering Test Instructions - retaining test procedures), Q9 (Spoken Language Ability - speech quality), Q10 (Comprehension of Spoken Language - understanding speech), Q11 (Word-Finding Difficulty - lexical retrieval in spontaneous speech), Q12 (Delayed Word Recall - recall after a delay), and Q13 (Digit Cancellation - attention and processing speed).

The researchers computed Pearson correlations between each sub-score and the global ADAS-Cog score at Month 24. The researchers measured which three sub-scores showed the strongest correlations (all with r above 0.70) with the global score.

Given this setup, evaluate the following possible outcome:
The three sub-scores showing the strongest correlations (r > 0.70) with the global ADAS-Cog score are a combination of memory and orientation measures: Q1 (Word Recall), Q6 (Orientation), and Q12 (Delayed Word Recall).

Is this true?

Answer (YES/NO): NO